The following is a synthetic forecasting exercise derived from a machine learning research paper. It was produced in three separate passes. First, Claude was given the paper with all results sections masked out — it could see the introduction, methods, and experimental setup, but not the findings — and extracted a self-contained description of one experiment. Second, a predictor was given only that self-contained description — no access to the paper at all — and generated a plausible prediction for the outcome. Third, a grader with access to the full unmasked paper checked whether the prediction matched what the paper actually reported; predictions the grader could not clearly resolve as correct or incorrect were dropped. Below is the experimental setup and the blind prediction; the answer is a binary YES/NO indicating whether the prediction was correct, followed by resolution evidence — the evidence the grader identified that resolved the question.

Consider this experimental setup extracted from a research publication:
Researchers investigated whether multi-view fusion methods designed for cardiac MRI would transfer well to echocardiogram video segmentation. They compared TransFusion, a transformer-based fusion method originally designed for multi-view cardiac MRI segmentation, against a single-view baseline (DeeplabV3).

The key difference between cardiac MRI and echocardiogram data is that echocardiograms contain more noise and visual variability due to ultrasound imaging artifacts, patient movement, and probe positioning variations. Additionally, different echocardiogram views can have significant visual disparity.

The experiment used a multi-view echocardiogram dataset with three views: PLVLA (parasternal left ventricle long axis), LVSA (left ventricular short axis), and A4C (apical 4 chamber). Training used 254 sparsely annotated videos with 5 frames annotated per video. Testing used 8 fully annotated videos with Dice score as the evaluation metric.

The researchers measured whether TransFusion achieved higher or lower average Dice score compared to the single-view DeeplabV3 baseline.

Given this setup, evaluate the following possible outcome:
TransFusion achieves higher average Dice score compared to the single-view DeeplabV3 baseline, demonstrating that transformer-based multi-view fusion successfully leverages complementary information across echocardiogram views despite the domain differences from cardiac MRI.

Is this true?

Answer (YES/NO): NO